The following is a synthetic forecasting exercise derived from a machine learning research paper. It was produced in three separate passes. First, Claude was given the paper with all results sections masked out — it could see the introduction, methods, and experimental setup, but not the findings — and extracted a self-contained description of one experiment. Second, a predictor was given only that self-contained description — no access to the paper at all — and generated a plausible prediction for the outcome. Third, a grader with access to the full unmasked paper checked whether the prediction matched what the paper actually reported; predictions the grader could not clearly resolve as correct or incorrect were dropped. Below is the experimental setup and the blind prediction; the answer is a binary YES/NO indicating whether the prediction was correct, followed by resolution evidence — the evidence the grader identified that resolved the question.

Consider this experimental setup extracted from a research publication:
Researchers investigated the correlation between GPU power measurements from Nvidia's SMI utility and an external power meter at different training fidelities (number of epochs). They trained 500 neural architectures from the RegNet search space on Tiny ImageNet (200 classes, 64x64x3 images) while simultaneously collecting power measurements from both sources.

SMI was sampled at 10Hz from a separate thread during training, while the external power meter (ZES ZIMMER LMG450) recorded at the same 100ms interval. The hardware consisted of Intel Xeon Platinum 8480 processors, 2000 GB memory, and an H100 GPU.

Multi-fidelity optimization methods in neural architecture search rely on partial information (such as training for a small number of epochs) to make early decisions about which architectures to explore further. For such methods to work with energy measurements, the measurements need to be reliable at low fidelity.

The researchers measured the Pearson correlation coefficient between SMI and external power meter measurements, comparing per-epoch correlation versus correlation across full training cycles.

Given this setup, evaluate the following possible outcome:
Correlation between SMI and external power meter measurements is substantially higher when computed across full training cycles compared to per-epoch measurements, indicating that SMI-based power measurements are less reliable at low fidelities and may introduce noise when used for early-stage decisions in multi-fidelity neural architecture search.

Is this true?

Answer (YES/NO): YES